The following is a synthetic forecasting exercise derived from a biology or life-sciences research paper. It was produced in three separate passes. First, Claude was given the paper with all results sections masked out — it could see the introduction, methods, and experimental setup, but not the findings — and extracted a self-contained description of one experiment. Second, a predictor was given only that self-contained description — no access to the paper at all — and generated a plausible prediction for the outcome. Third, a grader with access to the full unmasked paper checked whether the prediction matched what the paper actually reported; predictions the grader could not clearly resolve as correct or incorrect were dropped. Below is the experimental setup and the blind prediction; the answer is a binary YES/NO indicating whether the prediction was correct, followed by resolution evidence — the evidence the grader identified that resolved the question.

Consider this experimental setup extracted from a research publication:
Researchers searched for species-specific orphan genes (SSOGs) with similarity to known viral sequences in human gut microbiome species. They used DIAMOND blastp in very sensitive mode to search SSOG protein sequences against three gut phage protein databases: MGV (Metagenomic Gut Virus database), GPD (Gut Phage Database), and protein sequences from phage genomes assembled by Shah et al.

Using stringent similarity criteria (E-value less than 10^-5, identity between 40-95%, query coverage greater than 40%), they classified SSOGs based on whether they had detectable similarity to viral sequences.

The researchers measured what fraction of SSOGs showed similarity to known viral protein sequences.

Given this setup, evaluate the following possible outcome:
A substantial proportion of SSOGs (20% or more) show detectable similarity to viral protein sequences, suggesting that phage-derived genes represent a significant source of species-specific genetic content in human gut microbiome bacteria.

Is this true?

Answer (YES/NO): NO